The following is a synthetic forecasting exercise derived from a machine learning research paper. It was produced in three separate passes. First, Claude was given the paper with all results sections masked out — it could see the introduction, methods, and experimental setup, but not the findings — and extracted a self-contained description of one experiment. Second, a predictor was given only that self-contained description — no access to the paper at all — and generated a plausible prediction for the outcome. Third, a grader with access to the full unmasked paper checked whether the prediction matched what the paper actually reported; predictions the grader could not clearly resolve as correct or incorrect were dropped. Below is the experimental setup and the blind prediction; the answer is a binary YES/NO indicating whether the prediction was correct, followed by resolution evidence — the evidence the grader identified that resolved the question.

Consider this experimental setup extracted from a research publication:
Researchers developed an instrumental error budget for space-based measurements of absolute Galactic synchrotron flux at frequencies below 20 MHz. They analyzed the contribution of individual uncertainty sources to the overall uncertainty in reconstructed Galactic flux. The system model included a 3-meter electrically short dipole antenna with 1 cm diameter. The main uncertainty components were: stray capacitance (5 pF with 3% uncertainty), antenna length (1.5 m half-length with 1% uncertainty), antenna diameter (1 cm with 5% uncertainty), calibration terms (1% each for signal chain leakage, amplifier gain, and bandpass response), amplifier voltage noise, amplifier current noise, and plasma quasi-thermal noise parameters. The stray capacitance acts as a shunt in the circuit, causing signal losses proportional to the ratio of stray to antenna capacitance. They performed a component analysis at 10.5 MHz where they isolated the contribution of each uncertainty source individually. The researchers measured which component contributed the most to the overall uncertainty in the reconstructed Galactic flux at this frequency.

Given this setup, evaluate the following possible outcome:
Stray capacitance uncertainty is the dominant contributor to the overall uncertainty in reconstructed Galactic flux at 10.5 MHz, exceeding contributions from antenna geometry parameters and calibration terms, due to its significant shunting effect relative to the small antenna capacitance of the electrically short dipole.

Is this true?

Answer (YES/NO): NO